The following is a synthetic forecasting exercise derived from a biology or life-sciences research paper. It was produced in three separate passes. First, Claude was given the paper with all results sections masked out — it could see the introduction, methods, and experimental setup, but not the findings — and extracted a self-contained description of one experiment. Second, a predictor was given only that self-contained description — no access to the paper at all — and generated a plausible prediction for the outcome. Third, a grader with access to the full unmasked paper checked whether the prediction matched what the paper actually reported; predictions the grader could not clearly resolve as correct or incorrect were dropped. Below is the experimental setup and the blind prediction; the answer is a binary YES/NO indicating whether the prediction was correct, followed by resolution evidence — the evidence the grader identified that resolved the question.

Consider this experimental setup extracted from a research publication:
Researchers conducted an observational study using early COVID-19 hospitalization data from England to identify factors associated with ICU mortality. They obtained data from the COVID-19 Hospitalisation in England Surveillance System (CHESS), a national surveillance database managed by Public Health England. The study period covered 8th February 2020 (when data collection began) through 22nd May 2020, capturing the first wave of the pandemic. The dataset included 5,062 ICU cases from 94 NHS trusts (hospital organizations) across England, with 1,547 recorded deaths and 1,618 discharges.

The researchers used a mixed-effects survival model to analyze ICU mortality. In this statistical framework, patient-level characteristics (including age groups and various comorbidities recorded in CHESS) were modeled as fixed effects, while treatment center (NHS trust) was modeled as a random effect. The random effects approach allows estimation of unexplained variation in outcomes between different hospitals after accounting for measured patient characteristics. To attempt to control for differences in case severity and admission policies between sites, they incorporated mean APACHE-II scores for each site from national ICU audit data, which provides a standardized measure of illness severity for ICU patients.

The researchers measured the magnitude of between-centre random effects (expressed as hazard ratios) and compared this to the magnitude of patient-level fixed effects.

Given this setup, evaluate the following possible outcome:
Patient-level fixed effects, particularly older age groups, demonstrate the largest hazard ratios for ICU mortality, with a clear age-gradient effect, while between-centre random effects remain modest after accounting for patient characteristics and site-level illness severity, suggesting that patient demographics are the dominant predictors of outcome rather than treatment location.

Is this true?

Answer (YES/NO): NO